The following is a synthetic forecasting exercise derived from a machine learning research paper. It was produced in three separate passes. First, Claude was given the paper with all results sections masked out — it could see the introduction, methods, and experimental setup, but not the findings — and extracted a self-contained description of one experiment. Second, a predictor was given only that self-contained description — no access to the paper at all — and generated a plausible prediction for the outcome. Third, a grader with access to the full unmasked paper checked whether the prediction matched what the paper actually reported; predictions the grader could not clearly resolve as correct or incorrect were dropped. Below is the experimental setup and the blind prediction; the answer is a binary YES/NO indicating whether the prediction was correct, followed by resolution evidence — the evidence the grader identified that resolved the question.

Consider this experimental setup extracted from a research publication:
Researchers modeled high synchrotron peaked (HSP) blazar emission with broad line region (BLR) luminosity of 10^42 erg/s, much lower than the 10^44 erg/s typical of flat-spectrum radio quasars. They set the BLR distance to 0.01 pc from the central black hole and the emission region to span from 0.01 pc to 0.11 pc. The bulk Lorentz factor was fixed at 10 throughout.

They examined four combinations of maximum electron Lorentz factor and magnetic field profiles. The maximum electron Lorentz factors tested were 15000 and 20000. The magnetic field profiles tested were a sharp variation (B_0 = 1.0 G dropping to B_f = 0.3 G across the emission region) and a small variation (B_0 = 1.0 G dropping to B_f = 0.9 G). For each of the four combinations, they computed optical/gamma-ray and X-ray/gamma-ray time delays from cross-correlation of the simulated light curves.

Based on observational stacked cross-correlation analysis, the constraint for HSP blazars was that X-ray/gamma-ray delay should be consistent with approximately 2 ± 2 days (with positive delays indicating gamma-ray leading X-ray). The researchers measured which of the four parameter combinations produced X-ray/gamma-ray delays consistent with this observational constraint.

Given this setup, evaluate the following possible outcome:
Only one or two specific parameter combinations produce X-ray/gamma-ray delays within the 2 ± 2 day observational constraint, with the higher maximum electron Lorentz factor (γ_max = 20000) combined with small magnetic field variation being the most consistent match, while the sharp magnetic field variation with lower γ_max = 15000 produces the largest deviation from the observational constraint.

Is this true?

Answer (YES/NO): NO